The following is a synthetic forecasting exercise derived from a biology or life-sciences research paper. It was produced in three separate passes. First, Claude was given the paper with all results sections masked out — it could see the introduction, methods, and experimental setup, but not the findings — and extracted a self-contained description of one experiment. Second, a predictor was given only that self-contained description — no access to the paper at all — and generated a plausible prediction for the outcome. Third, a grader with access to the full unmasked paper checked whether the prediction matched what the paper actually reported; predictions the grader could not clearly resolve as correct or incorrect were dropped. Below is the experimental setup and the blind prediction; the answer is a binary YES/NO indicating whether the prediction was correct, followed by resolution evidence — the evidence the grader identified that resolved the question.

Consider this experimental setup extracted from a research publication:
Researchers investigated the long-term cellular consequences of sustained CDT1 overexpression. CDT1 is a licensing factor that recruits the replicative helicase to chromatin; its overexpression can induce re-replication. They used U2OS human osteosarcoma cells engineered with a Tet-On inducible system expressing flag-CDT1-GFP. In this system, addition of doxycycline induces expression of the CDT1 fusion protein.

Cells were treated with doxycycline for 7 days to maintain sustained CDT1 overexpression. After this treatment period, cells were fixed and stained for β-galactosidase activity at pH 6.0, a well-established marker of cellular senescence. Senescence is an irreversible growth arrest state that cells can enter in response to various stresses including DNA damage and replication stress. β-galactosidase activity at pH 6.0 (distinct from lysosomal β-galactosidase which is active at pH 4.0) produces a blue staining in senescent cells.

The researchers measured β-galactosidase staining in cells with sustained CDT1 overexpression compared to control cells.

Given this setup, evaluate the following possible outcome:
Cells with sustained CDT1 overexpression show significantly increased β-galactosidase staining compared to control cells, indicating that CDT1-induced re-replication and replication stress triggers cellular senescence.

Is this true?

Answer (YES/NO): YES